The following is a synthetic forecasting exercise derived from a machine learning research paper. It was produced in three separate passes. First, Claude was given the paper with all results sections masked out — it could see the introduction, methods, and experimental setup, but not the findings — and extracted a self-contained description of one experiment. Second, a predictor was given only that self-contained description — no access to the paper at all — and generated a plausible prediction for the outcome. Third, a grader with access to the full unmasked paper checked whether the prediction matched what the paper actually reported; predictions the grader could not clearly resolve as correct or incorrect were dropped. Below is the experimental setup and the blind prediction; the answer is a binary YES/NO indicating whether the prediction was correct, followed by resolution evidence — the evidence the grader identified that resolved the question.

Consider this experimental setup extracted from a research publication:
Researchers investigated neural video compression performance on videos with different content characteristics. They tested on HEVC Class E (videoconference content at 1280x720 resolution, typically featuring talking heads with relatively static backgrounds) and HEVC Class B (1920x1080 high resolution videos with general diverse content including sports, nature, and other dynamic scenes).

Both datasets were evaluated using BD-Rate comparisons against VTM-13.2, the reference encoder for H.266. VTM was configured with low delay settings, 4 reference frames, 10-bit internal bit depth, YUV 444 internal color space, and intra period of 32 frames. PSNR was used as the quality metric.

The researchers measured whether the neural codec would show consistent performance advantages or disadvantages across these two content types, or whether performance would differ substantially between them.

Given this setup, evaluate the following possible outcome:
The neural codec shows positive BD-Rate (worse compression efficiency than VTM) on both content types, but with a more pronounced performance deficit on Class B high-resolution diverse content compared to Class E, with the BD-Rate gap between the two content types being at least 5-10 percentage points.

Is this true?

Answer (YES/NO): NO